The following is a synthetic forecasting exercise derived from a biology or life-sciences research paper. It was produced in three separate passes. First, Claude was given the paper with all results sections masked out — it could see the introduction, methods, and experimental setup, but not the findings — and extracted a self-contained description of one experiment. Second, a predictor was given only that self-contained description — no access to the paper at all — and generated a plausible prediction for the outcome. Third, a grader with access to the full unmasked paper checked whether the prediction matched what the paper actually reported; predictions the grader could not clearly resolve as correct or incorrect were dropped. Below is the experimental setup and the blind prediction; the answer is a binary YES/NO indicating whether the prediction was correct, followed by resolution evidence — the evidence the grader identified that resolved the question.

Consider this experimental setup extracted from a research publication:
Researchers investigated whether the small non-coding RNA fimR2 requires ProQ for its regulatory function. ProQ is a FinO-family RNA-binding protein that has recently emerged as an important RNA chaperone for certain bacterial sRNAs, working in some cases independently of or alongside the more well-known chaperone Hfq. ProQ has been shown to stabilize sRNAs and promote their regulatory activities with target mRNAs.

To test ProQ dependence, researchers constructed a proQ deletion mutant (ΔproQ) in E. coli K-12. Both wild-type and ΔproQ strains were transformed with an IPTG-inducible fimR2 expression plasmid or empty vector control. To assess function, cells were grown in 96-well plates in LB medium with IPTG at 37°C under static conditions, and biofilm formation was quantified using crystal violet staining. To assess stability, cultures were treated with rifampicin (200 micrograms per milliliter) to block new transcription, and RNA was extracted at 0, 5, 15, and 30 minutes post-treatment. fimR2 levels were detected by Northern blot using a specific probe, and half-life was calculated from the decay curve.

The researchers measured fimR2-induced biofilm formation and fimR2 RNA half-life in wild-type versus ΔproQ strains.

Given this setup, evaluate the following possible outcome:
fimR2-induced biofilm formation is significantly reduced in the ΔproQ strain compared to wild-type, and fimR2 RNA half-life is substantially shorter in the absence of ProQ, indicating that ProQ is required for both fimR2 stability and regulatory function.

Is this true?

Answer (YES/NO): NO